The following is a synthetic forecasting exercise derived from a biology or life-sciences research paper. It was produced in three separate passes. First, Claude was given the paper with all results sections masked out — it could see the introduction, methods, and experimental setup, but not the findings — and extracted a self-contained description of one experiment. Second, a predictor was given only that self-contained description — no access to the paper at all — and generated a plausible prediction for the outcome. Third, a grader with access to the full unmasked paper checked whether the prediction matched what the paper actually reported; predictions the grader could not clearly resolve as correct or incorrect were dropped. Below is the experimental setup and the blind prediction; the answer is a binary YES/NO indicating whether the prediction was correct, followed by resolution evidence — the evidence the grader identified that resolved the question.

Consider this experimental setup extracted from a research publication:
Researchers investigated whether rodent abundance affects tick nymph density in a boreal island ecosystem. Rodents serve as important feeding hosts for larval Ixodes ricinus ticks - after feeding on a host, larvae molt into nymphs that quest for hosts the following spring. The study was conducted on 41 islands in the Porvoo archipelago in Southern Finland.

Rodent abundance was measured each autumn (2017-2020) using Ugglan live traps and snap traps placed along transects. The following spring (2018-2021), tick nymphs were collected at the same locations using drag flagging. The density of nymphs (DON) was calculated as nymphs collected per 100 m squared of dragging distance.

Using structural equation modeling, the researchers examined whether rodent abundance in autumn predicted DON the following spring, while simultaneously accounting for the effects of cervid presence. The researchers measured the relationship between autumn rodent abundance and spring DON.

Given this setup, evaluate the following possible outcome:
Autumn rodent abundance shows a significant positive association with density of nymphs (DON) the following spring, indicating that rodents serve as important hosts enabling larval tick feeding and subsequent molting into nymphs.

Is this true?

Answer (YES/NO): NO